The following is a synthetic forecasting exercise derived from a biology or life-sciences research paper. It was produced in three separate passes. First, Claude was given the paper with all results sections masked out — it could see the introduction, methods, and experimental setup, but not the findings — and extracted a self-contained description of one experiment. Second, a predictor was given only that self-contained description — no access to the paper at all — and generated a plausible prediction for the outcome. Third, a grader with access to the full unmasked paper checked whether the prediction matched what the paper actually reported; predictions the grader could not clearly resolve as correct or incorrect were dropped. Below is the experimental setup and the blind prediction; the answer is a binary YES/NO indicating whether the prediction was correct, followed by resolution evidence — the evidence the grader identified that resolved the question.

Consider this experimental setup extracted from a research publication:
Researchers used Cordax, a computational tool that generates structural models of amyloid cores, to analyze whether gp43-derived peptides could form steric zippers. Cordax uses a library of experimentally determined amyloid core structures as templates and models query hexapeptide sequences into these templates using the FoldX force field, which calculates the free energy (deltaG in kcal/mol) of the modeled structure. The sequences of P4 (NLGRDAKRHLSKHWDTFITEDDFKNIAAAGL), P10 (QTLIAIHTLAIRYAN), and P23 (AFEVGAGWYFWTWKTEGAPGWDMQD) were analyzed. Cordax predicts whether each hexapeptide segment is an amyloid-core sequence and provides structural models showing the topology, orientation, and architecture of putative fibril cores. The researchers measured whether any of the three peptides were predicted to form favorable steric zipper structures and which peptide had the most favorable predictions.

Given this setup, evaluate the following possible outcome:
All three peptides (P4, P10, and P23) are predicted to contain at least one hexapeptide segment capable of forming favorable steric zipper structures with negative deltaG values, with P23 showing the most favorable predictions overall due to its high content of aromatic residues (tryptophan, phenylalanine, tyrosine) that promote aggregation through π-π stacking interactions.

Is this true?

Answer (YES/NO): NO